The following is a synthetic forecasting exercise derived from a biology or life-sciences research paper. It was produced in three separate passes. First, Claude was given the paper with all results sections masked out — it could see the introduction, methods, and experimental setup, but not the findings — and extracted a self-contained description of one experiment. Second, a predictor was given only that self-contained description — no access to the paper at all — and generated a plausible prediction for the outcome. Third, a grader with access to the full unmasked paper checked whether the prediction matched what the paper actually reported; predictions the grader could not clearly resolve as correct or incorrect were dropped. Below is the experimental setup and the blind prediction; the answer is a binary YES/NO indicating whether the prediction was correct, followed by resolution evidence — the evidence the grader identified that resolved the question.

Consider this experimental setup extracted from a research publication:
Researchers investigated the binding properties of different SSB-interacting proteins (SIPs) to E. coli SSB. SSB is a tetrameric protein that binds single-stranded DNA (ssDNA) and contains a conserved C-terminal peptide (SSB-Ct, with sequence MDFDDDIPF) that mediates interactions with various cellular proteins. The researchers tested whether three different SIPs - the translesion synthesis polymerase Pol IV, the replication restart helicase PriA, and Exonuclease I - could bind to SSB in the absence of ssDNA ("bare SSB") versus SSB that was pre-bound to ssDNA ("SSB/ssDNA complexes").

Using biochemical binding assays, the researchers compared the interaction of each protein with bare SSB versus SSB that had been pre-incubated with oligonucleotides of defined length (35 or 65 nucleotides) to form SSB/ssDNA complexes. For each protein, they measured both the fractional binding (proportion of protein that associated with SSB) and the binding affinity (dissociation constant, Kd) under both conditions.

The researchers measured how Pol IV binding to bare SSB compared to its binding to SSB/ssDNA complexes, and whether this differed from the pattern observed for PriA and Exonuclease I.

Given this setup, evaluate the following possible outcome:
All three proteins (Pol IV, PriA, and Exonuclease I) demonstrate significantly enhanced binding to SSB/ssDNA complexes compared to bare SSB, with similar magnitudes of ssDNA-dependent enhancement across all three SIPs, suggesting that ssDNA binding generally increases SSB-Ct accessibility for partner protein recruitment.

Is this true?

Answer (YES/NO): NO